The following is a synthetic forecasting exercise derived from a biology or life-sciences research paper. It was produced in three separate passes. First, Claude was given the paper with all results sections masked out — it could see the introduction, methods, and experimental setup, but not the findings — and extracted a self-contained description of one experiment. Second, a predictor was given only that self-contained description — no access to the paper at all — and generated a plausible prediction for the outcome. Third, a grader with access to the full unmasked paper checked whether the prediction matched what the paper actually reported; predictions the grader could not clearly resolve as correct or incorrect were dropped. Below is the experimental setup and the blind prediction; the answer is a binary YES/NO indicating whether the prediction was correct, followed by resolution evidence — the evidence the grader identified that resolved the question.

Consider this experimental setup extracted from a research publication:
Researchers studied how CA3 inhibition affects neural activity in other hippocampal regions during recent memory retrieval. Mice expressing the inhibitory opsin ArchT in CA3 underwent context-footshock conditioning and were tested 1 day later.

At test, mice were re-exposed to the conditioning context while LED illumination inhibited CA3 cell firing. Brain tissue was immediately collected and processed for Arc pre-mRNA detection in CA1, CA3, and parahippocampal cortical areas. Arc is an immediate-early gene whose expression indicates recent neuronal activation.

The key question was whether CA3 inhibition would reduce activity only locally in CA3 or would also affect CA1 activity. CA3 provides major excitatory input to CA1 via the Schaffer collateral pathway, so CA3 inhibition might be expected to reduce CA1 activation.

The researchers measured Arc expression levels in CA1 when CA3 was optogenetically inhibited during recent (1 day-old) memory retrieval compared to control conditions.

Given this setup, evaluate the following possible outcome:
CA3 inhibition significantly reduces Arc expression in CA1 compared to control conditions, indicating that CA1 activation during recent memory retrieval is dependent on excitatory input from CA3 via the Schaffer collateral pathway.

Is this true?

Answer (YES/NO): NO